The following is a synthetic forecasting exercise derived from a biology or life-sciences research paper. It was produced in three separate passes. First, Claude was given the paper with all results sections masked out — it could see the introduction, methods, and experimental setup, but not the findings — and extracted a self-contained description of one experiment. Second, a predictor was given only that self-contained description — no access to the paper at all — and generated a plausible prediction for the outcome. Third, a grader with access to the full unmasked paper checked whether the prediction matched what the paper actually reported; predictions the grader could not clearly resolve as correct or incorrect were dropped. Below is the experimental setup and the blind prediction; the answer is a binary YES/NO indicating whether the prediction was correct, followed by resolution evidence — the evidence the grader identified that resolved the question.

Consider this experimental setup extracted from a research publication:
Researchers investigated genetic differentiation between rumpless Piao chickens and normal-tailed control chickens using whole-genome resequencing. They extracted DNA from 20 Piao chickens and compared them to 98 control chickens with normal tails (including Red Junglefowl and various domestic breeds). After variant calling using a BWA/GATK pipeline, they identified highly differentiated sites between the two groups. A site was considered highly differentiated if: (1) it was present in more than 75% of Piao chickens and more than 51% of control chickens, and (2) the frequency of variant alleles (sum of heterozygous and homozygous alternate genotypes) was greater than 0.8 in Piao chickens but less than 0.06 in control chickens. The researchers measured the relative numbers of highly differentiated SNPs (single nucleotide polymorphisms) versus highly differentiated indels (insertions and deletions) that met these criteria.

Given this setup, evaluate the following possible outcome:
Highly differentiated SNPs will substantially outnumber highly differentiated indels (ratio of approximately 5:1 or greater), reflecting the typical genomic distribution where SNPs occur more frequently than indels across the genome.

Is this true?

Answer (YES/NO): YES